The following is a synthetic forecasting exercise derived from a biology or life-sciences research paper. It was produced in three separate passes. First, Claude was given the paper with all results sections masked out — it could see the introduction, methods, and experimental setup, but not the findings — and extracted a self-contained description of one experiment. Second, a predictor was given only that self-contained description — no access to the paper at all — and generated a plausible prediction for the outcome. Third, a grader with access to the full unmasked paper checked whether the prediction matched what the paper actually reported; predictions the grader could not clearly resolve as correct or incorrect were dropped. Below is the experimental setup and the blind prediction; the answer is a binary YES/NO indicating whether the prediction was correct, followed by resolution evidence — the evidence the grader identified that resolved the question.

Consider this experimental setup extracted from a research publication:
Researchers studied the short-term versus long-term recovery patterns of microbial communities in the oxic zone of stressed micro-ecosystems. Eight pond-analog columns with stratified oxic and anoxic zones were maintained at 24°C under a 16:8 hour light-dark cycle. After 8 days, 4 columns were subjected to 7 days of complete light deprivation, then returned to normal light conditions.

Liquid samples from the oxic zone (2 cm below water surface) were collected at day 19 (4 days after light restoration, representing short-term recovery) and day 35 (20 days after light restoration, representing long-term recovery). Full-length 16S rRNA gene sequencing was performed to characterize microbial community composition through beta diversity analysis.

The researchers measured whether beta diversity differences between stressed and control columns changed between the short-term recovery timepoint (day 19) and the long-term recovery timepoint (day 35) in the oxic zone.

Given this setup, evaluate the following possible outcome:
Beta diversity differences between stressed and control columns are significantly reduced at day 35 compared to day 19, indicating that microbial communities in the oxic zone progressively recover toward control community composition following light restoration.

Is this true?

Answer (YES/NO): YES